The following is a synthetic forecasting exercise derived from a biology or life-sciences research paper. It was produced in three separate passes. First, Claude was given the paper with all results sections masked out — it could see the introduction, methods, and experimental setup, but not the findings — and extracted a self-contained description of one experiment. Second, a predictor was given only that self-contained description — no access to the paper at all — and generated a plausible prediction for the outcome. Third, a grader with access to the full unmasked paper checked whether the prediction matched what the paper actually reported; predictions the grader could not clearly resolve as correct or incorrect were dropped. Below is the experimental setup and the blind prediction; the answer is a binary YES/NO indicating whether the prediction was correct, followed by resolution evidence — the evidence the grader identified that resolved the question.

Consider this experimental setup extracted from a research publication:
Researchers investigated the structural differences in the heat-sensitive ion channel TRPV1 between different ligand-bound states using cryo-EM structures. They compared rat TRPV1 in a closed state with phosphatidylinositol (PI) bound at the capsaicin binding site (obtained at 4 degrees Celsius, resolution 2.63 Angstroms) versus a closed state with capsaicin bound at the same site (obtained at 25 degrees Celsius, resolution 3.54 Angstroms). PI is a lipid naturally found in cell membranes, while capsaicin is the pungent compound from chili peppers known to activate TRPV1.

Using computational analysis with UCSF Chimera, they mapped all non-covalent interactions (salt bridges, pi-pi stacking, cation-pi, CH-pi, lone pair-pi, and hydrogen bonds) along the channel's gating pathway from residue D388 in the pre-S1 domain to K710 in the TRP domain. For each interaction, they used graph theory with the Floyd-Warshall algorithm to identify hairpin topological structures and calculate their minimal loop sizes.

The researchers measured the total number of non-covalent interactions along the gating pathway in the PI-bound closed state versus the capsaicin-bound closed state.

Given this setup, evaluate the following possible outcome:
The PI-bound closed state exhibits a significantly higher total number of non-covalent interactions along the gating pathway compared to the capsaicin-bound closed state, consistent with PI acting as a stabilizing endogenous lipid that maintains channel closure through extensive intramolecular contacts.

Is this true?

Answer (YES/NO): YES